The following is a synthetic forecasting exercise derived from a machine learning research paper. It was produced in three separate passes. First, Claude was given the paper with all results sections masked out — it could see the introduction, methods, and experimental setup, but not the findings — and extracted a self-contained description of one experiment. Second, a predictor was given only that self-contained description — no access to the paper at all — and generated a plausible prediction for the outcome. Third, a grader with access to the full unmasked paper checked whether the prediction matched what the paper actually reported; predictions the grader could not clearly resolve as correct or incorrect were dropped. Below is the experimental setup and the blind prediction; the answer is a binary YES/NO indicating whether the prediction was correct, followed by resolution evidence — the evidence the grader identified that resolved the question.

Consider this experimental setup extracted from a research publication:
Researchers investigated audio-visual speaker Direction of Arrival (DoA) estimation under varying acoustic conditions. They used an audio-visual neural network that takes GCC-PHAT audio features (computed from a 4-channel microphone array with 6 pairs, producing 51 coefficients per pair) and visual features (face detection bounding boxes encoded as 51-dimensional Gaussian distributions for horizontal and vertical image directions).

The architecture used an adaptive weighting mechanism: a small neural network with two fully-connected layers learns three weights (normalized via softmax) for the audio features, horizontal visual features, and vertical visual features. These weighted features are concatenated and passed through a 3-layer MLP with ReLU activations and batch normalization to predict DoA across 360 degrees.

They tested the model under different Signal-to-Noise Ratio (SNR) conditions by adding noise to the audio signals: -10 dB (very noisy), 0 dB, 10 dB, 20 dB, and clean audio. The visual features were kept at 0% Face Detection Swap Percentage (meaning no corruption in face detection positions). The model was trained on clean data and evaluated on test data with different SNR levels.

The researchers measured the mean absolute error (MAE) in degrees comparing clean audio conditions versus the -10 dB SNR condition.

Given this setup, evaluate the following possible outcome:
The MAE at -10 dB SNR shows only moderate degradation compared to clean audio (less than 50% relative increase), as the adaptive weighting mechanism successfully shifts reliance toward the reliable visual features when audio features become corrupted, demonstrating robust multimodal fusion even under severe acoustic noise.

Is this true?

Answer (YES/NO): NO